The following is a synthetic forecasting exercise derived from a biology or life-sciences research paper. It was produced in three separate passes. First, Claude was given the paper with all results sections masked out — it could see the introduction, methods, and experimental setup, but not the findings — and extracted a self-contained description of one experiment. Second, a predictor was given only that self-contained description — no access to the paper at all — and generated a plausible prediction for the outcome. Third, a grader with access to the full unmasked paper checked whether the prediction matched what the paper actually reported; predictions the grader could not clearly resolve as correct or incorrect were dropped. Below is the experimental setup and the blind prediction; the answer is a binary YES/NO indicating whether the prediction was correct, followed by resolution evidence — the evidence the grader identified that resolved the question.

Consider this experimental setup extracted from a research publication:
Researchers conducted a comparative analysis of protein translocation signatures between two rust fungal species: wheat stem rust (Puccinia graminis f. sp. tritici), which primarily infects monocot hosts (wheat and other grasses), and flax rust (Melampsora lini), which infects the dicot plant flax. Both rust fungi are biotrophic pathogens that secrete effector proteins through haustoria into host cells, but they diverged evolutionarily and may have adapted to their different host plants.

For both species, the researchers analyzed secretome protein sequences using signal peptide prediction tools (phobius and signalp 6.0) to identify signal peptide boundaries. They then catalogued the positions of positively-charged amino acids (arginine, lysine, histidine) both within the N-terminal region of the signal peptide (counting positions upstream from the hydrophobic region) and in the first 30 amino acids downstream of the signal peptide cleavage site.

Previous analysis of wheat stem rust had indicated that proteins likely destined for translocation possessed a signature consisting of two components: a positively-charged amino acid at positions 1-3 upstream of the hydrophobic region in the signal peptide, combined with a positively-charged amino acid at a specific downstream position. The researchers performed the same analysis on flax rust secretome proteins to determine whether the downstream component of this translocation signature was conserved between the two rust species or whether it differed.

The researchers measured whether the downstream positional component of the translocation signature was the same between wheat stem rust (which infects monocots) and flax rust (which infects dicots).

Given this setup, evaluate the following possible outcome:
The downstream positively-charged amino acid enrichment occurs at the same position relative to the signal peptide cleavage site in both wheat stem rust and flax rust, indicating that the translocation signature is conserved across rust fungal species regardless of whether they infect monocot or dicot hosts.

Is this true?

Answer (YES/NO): NO